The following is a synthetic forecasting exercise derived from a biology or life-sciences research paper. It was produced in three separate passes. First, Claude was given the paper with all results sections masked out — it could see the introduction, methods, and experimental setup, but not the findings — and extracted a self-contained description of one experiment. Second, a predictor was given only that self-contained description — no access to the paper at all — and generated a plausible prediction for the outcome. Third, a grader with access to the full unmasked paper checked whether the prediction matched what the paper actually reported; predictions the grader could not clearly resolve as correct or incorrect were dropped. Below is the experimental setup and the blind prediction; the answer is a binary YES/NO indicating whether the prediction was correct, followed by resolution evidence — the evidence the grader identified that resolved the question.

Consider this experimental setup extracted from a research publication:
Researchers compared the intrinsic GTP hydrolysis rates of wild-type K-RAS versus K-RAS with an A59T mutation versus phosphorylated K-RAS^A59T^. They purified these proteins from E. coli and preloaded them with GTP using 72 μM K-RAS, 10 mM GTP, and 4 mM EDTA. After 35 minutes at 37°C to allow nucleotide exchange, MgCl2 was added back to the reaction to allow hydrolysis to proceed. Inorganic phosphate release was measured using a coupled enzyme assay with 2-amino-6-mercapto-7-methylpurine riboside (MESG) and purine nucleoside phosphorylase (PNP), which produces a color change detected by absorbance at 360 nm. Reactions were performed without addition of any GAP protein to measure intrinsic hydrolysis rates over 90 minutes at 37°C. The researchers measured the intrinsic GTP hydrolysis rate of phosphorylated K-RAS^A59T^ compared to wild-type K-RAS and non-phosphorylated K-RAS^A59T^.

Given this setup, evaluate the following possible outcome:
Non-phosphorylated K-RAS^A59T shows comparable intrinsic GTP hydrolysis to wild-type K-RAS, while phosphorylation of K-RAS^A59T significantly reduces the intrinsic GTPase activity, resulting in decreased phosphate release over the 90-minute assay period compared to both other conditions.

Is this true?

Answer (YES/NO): NO